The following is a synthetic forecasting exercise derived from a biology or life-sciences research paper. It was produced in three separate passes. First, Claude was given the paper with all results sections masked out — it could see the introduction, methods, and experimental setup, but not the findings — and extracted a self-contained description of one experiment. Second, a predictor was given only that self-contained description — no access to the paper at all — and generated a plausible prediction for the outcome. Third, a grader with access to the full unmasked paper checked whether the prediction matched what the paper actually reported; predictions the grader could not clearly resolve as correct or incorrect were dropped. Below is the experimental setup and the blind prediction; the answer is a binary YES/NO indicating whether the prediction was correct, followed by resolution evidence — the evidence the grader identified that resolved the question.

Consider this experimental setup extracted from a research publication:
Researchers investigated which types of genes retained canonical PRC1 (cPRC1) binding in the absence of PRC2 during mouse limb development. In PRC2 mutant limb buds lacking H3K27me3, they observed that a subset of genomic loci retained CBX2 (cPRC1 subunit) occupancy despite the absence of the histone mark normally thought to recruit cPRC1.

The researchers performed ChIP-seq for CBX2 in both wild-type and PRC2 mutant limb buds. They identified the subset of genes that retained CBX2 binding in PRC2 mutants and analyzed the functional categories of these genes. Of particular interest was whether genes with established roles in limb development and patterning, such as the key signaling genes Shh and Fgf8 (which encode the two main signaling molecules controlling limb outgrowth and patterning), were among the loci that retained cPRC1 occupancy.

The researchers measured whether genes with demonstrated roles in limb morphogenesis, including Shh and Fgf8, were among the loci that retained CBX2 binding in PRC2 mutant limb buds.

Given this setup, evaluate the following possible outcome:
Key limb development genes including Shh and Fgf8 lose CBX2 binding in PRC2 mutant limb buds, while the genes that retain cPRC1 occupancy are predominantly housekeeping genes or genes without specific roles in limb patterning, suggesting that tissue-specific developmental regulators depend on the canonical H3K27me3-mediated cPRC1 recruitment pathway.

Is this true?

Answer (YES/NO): NO